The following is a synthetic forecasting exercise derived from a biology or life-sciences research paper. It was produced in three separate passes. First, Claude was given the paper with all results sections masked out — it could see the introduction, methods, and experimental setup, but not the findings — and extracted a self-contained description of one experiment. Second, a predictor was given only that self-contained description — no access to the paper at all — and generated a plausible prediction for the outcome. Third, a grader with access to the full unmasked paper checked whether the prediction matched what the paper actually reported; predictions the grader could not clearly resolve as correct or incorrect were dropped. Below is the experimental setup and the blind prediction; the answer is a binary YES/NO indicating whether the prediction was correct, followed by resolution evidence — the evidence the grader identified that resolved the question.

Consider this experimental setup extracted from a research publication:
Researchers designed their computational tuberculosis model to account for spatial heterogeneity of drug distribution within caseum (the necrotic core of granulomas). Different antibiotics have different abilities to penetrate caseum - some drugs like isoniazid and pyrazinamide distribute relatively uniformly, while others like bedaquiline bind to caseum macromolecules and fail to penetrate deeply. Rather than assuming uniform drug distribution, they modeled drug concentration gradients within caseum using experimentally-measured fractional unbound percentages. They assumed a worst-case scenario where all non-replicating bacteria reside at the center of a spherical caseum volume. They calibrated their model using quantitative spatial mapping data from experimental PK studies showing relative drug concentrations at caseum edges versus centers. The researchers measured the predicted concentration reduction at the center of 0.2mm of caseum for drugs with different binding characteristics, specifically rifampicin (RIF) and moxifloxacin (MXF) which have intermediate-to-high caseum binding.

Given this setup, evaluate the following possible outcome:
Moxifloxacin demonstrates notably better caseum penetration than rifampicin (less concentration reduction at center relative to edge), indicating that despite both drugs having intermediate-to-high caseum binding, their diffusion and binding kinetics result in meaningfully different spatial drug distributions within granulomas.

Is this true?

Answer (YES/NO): YES